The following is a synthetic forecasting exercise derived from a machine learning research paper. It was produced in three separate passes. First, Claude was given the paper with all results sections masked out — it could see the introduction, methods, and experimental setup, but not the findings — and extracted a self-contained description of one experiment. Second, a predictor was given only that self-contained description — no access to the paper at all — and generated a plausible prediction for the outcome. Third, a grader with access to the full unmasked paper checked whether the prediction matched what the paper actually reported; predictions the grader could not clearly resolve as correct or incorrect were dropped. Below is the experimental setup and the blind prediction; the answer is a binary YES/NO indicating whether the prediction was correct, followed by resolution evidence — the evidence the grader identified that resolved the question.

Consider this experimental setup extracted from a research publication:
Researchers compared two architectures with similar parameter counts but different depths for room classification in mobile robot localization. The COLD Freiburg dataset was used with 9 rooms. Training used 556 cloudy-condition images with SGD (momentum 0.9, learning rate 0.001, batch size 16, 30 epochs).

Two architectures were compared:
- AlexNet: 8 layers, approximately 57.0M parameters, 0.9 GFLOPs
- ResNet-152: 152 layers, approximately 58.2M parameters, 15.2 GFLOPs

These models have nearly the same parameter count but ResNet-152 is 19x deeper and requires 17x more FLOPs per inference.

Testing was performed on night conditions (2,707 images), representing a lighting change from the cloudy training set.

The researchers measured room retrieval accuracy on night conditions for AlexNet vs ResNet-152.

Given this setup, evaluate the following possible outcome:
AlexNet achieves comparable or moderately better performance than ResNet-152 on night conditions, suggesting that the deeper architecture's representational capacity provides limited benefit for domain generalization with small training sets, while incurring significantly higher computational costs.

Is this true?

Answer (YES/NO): YES